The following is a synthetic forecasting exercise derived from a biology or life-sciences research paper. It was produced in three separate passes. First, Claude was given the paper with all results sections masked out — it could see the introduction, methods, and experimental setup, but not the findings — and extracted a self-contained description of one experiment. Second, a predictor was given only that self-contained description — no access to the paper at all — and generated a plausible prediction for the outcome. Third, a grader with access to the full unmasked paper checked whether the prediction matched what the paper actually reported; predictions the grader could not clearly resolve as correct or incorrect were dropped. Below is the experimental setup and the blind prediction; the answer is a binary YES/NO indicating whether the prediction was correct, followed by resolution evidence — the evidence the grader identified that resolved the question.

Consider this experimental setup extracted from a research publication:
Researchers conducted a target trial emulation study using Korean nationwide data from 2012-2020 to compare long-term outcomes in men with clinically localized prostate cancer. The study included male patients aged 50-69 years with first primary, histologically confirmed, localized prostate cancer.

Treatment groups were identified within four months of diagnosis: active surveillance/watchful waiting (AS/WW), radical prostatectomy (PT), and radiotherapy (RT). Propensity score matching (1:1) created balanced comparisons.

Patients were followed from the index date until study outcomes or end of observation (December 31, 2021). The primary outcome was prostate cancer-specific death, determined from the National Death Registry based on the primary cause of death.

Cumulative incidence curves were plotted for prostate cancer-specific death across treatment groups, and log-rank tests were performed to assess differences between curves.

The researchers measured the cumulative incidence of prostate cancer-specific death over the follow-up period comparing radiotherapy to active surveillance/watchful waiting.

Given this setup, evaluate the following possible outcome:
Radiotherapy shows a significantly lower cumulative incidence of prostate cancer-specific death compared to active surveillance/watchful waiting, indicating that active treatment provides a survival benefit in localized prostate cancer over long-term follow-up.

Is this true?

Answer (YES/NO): NO